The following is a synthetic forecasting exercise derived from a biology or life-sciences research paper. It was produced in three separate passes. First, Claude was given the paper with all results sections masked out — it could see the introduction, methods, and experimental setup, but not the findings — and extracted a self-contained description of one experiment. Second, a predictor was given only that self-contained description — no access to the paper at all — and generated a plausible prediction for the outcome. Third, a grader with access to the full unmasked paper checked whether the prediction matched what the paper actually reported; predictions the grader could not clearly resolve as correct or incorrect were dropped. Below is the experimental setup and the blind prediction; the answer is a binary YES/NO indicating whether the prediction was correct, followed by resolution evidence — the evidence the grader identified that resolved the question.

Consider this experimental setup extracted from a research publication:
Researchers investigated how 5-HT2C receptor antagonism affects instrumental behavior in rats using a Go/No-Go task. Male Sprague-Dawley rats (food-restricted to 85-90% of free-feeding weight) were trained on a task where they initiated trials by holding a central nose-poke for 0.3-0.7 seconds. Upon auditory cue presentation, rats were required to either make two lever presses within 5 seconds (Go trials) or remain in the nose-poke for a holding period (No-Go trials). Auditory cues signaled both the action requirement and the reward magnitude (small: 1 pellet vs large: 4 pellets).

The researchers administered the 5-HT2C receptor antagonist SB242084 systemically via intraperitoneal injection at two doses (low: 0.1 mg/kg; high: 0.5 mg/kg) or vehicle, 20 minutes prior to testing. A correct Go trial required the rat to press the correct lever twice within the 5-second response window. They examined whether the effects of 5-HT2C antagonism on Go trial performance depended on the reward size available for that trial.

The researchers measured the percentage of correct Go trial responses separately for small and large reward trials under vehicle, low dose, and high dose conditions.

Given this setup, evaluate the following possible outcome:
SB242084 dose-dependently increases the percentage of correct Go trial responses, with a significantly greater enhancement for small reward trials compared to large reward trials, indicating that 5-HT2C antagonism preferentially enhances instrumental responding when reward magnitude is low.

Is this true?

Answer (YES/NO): NO